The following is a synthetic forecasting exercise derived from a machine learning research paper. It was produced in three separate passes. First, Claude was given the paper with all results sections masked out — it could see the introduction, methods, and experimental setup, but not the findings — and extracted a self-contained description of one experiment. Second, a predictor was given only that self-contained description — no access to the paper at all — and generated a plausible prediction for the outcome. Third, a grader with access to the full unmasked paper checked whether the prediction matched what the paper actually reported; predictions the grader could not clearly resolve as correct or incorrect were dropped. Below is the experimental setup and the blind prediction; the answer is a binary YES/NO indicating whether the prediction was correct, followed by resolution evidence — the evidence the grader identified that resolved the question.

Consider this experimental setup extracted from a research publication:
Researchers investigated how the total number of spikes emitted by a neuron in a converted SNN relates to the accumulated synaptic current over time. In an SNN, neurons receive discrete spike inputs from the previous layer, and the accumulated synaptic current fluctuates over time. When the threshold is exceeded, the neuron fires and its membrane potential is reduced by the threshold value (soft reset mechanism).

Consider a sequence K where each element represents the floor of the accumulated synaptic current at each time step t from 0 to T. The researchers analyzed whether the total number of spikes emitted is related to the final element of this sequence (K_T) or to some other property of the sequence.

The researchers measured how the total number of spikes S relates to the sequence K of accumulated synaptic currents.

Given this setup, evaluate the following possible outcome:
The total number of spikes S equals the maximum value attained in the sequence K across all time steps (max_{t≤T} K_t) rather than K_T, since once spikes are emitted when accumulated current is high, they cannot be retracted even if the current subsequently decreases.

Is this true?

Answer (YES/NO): YES